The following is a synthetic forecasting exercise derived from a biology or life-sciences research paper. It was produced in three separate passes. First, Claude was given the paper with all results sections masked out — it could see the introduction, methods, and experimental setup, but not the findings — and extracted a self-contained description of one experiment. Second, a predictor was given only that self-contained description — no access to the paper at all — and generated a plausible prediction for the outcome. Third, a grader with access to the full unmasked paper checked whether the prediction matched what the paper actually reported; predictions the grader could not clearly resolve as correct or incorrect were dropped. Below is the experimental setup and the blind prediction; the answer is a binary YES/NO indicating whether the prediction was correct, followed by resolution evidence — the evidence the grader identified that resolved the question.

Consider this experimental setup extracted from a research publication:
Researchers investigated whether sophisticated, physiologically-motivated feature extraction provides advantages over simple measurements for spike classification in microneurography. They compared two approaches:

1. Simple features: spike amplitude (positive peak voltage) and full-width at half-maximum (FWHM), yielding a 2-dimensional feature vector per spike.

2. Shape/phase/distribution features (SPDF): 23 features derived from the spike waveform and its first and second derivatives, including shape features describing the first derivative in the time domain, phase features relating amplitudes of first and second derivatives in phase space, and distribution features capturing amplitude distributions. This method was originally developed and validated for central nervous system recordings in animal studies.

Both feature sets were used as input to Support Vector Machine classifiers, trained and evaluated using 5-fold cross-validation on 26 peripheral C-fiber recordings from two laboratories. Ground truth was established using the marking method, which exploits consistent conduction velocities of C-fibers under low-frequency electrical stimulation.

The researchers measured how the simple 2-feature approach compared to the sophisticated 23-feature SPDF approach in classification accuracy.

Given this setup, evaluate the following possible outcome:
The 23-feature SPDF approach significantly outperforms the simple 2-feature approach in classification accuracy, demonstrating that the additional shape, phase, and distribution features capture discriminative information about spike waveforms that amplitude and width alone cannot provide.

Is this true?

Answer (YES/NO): NO